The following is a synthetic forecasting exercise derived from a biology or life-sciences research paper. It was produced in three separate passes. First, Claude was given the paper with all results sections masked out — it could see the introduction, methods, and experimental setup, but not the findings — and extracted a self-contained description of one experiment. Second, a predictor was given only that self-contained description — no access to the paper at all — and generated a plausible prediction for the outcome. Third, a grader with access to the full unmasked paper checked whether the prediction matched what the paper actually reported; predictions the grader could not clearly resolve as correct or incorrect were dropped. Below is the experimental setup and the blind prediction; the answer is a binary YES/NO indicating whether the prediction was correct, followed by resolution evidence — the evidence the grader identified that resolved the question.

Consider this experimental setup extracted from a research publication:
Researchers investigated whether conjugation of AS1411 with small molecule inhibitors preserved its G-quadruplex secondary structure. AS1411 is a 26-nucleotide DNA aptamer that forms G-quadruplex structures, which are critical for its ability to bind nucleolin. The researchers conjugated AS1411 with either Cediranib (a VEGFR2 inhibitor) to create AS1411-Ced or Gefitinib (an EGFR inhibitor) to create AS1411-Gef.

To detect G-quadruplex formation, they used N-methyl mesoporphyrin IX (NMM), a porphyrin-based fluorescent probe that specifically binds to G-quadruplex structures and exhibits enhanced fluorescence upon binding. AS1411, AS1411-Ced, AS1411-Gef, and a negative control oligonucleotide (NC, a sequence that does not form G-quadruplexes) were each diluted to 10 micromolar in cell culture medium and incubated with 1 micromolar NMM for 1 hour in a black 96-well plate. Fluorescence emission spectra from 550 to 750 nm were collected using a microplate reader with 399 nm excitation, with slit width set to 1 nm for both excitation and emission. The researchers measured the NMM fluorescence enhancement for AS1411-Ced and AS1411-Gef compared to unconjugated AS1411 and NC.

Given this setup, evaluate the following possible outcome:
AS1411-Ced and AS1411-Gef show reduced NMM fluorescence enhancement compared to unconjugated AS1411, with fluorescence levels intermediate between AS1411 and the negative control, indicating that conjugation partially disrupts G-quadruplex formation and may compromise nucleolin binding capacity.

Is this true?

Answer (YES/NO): NO